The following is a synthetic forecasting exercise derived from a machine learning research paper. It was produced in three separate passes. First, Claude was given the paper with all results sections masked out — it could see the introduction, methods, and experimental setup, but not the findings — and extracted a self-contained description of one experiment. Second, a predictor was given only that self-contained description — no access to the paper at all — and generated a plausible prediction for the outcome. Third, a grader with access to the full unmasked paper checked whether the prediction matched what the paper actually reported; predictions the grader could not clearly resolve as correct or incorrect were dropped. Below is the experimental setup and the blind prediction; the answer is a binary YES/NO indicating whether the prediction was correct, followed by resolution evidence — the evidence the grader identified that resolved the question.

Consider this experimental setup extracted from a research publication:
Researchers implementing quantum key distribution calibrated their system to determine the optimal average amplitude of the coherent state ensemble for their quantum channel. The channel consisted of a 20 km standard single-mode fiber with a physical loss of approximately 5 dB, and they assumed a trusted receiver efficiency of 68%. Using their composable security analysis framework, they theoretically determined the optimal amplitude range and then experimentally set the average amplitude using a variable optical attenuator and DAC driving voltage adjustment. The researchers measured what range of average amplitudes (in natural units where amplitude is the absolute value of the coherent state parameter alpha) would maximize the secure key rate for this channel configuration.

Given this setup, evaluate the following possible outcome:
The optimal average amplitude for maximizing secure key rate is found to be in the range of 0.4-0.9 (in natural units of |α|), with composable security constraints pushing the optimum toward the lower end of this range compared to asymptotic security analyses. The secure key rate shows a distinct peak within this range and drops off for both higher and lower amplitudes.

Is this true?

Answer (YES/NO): NO